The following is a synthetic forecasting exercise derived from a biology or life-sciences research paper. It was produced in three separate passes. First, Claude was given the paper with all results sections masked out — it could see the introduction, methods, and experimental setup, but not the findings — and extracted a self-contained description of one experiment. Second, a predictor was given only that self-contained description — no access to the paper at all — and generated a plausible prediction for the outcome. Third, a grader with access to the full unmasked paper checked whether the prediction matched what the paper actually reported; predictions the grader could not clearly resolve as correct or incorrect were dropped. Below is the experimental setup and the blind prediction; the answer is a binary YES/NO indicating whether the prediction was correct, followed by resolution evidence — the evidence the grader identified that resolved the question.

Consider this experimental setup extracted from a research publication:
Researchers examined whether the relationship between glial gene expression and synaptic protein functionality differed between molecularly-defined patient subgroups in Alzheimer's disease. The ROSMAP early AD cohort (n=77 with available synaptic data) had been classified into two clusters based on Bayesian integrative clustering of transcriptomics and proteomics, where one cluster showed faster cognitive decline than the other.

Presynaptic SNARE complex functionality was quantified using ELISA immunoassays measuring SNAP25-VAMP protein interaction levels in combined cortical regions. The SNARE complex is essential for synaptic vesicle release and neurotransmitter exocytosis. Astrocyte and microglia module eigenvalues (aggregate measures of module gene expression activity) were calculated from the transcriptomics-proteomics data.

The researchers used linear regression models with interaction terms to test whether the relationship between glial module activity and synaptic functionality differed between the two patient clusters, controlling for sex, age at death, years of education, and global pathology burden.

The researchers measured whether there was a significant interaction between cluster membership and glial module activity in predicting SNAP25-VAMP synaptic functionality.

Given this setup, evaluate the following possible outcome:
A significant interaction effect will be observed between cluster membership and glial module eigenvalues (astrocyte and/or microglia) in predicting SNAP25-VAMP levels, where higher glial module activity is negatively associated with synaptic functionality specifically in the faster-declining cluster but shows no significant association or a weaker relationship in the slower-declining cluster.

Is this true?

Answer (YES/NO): YES